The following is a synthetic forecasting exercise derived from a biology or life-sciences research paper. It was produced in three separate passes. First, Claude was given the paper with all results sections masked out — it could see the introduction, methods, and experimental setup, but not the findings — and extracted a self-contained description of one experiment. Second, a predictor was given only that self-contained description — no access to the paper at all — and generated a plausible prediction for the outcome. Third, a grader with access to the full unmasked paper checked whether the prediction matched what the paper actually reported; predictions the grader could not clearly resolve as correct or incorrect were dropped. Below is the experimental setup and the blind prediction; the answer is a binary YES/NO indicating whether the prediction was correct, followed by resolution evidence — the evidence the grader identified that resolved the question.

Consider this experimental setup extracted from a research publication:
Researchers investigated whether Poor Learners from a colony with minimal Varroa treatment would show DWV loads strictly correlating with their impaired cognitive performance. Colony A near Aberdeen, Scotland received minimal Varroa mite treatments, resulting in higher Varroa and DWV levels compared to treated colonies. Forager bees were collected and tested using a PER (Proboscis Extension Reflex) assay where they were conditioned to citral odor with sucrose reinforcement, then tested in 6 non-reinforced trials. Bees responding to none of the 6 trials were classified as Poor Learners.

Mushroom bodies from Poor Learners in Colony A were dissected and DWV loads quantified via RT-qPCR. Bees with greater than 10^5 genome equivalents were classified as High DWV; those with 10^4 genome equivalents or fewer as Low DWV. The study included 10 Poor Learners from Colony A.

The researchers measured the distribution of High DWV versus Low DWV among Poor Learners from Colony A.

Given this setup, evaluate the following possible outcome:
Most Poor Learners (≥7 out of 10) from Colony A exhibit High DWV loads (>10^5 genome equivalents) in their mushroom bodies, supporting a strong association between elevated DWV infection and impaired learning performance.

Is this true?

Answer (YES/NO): NO